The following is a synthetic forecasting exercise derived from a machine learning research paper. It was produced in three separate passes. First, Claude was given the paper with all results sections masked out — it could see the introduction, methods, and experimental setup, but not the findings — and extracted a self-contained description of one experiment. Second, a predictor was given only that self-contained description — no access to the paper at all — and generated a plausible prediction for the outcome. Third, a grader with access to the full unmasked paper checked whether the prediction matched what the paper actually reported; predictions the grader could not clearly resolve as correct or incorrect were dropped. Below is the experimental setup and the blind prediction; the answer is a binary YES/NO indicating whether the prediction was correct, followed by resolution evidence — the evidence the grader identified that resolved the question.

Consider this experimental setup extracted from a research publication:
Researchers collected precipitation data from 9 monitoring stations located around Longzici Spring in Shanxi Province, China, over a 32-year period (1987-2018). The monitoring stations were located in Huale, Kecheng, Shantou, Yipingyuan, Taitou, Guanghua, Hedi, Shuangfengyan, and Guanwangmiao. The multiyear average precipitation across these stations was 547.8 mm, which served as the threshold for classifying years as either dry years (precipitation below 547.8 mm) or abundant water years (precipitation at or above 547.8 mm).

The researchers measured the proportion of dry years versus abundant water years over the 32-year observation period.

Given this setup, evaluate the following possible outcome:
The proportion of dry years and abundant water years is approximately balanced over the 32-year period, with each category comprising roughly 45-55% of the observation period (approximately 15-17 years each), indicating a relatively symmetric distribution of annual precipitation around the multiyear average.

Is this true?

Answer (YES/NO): YES